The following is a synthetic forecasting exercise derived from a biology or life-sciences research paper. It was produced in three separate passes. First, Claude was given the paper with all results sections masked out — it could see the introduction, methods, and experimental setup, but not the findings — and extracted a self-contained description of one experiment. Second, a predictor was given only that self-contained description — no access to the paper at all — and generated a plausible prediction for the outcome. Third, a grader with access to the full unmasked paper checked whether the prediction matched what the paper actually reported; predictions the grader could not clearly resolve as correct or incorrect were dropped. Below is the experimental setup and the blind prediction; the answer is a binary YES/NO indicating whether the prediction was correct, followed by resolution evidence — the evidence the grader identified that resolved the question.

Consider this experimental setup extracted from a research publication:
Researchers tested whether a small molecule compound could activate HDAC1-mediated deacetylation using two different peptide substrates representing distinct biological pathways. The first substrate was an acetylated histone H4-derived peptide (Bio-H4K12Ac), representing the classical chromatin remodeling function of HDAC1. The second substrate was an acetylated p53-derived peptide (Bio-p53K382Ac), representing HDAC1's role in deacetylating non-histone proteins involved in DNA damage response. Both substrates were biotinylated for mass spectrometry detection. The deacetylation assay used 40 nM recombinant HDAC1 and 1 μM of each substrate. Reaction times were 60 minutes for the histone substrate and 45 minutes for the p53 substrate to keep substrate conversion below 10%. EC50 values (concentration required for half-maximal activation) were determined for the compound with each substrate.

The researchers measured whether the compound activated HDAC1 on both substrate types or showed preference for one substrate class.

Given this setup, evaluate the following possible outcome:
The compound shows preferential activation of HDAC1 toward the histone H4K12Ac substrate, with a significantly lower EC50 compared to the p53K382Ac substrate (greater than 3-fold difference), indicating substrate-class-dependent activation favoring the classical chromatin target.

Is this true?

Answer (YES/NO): NO